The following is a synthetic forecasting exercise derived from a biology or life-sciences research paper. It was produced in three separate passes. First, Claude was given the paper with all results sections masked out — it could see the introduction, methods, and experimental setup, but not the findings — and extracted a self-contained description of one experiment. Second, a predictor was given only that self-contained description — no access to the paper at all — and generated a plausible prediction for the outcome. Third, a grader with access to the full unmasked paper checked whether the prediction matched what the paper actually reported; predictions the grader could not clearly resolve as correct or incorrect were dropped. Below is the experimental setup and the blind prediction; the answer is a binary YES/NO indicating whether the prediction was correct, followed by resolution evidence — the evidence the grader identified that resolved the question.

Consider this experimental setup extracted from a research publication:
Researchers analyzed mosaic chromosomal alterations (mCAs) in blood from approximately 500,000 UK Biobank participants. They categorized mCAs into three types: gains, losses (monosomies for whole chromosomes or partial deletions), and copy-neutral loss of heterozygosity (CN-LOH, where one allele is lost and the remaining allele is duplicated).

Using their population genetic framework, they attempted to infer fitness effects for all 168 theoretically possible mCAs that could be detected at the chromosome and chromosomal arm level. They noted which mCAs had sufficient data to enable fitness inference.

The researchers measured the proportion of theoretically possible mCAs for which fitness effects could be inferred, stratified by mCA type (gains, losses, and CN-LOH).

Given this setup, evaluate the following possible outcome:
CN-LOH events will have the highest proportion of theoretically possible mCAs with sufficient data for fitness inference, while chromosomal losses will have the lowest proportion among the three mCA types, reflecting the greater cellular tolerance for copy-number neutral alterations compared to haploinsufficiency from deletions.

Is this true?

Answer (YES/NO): NO